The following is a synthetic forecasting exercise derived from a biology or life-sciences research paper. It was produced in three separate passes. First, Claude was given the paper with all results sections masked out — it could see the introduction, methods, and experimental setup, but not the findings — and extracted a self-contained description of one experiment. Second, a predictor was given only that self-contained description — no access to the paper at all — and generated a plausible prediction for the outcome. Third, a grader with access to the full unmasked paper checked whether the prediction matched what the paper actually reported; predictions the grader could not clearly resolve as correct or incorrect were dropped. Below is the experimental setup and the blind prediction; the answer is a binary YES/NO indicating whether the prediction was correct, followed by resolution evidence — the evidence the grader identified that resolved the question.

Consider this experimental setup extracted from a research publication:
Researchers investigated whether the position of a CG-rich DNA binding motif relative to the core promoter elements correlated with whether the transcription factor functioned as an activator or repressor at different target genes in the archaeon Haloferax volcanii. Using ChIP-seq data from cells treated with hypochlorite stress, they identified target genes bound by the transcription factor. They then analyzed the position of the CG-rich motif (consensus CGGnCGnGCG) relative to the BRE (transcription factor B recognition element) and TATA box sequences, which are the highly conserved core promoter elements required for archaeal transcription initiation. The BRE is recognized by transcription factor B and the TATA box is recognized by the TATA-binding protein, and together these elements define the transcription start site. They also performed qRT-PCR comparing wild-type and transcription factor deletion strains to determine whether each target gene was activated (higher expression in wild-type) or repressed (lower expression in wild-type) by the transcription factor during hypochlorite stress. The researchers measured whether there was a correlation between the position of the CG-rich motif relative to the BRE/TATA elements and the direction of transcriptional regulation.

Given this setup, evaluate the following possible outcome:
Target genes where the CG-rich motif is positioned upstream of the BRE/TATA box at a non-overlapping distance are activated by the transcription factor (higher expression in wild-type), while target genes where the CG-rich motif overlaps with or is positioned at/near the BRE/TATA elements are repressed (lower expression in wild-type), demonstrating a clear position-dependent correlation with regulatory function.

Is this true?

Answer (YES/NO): NO